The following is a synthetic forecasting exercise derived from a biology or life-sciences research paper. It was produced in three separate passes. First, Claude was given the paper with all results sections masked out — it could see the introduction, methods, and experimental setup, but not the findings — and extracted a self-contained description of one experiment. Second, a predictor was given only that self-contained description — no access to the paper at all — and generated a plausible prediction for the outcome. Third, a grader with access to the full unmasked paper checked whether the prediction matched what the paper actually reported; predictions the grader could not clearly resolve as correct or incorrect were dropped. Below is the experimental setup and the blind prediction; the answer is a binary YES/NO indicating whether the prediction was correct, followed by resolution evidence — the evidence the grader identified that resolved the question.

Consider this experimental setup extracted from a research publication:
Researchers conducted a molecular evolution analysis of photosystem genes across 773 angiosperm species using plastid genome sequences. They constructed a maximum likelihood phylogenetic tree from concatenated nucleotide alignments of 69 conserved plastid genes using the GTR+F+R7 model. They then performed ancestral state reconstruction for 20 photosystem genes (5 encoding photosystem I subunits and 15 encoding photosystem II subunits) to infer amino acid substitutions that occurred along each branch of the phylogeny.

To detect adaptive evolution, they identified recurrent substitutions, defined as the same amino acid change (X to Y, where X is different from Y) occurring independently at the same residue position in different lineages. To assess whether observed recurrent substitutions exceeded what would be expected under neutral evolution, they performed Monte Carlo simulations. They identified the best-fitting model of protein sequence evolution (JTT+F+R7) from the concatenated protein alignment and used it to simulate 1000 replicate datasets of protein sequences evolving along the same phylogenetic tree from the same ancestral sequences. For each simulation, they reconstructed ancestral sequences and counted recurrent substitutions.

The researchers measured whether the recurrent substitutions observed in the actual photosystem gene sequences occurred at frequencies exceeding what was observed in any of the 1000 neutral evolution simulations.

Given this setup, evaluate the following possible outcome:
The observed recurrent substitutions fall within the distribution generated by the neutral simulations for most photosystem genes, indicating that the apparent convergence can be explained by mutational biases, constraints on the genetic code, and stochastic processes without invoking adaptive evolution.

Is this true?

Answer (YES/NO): NO